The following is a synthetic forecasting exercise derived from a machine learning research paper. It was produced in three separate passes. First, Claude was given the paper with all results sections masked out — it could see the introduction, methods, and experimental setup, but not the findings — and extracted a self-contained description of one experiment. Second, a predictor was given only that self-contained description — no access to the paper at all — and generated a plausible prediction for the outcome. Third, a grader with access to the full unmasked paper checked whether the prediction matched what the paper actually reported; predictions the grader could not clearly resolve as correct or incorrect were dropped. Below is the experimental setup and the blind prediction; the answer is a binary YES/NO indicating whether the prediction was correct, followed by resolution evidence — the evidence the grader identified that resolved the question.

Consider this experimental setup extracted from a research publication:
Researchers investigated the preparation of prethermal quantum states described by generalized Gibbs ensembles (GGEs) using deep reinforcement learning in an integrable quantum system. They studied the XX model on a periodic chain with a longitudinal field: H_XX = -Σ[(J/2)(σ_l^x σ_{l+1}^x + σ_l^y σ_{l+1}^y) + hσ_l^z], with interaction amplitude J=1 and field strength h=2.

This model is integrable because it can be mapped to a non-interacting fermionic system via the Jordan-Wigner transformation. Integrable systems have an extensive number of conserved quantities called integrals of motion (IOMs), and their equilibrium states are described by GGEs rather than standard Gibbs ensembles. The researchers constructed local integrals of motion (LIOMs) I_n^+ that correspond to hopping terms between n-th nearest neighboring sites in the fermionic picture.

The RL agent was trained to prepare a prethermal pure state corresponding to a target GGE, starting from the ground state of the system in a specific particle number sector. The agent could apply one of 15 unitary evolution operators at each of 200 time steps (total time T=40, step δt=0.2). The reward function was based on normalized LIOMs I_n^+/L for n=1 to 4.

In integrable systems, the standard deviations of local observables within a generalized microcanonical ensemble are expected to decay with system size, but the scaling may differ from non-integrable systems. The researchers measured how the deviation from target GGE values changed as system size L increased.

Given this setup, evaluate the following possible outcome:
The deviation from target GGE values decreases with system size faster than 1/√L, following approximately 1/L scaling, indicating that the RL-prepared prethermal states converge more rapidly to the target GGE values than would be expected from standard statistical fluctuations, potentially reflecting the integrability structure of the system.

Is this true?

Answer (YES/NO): NO